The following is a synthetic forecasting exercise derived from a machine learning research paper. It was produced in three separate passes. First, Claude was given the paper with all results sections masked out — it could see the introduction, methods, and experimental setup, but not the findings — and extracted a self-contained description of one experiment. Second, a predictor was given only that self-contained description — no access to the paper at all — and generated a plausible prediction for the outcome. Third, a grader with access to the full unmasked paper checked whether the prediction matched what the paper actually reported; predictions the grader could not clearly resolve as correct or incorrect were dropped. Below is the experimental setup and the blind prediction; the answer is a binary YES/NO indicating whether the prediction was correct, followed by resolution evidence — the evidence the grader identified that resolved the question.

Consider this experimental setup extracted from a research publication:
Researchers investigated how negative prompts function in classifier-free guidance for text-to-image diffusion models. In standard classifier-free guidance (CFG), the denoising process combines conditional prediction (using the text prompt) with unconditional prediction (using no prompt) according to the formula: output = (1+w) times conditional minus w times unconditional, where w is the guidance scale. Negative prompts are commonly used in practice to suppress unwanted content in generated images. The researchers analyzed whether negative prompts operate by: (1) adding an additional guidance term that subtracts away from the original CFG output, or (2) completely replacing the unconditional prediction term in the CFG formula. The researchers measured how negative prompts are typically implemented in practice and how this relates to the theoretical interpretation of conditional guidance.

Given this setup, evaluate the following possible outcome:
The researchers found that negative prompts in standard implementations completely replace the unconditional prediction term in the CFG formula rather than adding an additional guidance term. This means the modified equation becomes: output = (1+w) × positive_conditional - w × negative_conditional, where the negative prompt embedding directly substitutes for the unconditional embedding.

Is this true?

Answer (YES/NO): NO